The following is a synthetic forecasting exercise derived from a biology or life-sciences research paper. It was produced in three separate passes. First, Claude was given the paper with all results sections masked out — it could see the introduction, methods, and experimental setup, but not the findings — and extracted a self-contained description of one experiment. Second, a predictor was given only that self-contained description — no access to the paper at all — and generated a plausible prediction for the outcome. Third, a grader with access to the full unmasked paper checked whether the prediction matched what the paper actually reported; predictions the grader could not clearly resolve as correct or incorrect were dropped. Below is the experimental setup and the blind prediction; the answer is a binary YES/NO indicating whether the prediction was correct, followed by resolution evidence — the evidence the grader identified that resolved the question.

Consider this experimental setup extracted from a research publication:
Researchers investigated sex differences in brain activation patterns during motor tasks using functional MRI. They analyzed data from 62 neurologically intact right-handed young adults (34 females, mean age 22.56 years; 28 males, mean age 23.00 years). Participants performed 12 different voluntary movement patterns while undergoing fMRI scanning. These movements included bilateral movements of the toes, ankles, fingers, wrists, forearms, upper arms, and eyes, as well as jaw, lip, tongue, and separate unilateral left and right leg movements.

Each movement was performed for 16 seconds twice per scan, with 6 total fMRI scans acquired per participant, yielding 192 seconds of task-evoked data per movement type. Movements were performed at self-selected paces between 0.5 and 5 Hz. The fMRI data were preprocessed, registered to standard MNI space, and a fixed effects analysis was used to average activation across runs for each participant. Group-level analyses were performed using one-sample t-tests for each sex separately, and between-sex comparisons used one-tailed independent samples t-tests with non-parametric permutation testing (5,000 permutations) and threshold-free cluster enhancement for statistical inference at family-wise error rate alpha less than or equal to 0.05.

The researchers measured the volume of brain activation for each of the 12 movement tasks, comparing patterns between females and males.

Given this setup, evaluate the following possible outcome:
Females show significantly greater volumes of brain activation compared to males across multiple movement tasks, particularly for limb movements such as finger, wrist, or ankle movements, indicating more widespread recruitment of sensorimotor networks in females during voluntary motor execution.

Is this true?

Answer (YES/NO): NO